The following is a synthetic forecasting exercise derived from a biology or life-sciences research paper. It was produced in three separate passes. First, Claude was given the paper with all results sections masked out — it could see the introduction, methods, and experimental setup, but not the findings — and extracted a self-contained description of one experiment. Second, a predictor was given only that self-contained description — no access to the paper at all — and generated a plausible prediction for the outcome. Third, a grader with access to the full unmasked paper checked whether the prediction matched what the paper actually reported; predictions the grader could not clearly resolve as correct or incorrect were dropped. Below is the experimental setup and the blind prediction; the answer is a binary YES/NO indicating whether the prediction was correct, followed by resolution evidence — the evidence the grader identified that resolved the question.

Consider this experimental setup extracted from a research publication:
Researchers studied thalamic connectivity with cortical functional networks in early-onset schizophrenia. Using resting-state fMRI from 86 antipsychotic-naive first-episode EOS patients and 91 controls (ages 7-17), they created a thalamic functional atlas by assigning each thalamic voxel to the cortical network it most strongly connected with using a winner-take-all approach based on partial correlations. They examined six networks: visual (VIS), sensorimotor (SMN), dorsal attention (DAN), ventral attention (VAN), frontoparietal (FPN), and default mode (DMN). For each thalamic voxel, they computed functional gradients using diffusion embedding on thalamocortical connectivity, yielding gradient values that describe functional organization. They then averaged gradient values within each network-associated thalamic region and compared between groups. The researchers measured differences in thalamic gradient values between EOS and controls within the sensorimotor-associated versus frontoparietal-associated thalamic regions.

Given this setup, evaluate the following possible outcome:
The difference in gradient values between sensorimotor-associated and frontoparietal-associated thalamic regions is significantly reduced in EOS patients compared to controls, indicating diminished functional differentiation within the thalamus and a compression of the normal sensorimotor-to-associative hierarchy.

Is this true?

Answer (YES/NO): NO